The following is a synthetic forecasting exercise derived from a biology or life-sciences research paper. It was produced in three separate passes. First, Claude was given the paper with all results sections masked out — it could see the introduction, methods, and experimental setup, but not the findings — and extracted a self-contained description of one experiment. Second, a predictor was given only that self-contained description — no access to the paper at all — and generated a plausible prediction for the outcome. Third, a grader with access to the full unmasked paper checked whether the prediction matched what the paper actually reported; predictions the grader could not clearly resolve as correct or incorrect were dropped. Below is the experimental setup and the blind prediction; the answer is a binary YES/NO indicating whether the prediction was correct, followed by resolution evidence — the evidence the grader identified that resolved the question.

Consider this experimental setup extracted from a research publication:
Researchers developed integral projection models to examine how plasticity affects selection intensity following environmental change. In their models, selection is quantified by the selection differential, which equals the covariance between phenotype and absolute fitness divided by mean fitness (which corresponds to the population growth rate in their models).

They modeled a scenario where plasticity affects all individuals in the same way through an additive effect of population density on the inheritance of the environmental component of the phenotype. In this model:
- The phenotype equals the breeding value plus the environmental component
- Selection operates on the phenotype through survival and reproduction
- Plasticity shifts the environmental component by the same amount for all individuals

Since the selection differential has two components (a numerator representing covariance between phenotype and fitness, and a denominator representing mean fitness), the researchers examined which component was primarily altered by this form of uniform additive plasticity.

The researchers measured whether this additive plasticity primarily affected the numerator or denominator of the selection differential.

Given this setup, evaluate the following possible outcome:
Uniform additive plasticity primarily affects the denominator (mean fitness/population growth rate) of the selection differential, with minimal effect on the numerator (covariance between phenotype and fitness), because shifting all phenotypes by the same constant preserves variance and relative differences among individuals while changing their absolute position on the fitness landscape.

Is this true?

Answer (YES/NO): YES